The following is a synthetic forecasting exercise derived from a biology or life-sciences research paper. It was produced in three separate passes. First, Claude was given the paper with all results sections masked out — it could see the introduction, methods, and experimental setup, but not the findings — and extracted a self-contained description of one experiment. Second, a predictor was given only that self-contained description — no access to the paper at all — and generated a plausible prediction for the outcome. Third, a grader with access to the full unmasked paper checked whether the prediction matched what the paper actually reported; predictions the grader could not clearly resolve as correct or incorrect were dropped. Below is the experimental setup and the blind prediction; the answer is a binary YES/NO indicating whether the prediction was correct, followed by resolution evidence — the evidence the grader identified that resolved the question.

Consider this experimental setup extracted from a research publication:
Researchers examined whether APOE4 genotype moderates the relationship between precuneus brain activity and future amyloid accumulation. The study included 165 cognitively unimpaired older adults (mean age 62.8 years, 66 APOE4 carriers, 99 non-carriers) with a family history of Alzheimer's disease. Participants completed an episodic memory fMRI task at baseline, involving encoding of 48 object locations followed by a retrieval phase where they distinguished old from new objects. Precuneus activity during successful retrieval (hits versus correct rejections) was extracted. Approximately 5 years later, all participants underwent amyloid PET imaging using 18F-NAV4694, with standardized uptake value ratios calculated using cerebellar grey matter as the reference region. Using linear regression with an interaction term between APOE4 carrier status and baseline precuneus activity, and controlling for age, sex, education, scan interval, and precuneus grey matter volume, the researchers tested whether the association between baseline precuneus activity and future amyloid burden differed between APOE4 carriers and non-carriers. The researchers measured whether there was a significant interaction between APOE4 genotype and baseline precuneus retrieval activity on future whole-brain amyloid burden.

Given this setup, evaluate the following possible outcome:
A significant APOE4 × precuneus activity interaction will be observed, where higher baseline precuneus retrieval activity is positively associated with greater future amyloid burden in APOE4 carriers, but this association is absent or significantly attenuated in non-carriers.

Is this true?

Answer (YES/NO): YES